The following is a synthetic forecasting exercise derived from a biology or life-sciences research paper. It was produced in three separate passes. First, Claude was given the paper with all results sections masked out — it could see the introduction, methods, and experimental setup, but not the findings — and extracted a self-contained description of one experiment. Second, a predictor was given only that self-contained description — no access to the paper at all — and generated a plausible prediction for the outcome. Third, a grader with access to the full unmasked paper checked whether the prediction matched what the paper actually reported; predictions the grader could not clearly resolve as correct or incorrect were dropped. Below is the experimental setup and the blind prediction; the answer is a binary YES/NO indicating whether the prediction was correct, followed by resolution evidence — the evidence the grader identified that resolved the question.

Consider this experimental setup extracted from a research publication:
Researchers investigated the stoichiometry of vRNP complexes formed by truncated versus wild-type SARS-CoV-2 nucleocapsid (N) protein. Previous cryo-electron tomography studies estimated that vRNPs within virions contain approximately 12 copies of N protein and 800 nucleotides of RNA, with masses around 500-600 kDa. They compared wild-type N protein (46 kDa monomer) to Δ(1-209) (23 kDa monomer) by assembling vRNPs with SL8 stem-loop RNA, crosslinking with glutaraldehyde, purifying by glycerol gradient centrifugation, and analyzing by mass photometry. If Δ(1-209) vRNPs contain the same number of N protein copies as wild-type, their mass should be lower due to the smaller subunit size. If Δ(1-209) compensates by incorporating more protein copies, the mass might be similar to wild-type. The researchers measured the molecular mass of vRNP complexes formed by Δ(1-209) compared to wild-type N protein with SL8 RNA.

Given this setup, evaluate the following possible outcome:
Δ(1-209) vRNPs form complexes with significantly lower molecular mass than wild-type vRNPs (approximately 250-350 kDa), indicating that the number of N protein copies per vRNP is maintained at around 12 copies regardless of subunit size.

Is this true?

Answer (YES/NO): NO